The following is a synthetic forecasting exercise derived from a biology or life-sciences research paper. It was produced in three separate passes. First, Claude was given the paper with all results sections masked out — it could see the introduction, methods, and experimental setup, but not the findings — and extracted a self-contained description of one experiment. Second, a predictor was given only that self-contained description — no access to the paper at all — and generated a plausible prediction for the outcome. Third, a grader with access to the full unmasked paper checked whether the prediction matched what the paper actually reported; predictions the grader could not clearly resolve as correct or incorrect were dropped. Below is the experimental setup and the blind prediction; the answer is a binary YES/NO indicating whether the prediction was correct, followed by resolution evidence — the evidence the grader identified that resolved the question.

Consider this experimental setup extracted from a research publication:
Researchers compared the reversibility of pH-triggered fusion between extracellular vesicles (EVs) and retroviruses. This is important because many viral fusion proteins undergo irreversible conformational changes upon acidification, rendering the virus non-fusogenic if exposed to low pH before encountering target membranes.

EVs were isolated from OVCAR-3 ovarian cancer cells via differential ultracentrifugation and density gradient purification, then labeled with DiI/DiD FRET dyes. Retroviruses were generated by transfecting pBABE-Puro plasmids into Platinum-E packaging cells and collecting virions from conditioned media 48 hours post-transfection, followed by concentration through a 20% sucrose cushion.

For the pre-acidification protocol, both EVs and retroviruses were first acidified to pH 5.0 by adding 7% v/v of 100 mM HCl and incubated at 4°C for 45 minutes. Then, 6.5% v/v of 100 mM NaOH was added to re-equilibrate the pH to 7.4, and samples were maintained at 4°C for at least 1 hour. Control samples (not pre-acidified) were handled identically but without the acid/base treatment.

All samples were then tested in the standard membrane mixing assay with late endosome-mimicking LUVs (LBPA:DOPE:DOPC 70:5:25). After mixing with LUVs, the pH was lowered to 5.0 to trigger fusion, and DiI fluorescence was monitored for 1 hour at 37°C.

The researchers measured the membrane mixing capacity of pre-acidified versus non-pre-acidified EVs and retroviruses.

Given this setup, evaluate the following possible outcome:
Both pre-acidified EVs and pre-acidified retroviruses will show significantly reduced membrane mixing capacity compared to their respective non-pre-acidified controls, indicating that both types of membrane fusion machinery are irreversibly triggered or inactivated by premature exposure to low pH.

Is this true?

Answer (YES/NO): NO